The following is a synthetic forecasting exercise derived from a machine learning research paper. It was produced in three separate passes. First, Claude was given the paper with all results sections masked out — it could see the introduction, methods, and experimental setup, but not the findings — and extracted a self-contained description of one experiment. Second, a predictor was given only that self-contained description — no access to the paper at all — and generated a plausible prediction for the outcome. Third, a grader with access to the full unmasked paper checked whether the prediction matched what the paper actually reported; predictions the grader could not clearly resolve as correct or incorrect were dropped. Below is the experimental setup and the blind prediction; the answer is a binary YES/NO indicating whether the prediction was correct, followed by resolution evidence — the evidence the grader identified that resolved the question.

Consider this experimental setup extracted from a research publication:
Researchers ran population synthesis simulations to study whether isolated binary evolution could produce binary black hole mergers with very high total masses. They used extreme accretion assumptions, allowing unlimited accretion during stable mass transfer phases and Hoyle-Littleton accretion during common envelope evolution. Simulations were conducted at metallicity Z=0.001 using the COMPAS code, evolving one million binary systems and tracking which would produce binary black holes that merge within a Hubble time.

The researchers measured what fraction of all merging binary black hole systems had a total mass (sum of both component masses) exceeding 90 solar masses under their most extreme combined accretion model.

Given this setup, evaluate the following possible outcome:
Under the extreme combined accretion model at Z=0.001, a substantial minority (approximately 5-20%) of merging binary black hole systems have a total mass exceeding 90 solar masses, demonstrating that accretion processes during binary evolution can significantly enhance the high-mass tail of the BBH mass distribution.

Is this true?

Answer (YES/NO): NO